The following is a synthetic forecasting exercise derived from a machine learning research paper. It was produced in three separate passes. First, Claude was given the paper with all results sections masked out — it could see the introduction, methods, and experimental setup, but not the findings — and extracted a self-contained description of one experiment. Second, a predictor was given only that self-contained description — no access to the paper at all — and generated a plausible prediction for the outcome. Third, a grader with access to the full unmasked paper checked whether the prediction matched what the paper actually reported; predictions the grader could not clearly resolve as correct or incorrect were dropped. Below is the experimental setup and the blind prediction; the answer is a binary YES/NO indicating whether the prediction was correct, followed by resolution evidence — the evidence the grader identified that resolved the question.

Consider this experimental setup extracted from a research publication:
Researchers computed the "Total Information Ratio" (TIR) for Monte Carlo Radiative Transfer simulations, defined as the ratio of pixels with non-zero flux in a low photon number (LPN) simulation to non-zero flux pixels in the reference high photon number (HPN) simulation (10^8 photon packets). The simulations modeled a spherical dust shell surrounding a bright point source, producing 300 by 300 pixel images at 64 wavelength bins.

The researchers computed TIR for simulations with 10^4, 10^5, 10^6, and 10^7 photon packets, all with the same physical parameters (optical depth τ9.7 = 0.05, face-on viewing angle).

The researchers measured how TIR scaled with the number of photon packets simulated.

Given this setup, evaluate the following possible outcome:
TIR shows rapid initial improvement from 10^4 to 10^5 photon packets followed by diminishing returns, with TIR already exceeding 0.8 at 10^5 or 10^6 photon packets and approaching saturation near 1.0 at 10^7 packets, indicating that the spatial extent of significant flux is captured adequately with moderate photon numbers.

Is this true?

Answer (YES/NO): NO